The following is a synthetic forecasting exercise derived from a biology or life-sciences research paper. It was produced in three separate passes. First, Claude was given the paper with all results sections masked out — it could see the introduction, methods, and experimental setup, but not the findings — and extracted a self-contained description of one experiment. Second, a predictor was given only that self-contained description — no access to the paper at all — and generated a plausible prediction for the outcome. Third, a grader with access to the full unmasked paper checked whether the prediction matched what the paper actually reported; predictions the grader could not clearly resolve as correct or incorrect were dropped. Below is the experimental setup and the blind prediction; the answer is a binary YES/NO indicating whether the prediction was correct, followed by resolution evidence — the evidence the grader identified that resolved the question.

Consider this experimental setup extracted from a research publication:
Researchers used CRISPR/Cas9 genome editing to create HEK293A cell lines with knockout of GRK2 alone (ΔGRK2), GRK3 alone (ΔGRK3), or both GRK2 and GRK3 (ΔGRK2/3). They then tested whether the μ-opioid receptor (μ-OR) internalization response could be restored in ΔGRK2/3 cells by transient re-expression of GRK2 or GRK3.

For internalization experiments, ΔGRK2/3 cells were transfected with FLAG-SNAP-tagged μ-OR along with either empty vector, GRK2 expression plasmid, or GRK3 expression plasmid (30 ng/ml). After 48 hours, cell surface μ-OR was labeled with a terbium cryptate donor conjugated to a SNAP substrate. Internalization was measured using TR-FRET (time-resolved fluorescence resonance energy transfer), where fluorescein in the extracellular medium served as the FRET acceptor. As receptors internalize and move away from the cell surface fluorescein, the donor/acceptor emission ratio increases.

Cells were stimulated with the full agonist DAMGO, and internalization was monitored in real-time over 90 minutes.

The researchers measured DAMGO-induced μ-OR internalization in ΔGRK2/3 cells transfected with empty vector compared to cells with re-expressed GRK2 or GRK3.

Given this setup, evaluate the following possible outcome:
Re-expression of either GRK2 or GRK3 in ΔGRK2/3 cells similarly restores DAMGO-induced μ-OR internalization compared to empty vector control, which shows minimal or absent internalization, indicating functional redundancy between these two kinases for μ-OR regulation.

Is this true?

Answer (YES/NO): NO